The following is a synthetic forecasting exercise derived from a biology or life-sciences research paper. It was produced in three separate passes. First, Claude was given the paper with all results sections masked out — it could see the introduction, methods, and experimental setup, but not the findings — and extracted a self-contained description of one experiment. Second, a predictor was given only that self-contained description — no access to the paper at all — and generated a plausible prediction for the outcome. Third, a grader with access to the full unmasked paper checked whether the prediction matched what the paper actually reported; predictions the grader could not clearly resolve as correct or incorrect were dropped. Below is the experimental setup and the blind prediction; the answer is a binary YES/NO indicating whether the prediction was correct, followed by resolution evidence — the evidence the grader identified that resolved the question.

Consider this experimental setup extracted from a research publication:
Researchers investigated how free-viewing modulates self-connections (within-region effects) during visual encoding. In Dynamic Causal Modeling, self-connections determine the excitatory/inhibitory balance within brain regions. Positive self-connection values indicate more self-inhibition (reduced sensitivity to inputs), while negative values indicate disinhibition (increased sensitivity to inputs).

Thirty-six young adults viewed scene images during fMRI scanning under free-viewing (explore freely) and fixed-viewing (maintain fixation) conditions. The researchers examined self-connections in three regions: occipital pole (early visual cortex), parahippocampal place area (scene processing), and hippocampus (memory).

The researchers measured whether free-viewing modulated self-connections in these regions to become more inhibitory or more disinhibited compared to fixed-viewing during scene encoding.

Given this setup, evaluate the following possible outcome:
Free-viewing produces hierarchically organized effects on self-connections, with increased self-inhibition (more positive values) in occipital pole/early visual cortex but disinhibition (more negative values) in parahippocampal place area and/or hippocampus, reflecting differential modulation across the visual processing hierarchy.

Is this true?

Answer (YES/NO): NO